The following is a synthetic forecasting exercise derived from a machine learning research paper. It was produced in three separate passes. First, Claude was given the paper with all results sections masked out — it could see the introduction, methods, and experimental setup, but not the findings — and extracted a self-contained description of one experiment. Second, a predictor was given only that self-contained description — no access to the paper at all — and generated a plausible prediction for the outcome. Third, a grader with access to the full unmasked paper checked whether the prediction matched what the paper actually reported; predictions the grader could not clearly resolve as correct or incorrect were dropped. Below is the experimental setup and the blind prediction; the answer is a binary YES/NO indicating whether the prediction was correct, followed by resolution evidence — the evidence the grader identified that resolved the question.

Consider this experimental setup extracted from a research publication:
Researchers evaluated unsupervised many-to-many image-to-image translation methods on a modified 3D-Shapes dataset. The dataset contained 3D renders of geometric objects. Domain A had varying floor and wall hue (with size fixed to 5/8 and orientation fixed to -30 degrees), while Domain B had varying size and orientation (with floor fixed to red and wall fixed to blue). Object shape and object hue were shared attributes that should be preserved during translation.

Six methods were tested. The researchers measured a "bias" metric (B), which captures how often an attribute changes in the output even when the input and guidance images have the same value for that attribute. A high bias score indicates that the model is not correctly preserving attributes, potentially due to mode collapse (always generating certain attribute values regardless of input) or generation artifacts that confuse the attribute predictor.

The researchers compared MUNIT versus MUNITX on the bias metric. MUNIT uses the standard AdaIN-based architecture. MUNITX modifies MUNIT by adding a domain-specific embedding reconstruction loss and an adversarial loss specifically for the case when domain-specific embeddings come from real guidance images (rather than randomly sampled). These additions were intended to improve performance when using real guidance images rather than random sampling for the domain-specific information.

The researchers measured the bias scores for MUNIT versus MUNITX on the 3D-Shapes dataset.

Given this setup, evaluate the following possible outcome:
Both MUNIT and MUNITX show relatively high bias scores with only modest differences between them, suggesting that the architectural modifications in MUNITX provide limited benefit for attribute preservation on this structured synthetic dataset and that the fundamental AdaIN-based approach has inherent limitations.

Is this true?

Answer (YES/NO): NO